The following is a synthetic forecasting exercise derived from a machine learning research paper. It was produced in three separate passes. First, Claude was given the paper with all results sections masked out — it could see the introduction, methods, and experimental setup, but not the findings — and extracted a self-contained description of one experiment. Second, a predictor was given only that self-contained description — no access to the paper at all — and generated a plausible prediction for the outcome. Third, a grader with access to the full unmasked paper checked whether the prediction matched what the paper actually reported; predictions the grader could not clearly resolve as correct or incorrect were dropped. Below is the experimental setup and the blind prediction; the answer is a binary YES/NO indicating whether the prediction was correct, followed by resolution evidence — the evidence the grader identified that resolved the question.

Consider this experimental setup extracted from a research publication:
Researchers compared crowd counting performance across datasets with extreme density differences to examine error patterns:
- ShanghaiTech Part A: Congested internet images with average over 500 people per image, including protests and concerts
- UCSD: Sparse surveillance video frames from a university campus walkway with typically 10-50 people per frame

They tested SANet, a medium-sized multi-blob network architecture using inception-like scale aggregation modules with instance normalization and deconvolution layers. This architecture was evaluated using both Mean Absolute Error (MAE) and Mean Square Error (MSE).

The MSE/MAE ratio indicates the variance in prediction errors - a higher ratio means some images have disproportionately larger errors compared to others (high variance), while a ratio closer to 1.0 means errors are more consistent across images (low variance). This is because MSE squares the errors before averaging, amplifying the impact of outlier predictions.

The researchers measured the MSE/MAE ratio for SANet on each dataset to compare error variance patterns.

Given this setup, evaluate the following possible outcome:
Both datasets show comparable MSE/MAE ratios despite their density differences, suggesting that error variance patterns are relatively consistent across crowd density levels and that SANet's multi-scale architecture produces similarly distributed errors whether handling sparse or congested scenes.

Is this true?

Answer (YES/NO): NO